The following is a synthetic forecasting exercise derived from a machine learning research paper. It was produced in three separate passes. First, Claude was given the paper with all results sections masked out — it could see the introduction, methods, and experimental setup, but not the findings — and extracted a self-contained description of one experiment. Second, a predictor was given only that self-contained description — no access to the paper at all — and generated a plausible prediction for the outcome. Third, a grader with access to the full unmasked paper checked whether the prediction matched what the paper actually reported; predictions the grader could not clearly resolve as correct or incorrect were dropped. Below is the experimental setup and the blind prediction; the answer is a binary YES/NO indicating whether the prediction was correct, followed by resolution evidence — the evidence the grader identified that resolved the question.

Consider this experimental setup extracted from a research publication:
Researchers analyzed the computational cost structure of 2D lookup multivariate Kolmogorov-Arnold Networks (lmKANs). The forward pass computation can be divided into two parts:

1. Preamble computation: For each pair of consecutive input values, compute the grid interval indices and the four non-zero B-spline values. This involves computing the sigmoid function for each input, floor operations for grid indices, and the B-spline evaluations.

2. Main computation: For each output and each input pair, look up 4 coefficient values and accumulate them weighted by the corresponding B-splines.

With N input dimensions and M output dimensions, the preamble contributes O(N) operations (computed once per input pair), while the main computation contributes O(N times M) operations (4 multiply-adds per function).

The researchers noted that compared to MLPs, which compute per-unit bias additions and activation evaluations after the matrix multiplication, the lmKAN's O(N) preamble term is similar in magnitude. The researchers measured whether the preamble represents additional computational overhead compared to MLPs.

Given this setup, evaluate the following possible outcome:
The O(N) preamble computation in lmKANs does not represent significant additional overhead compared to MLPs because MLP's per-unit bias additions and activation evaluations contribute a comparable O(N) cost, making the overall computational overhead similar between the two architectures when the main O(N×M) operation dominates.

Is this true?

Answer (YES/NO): YES